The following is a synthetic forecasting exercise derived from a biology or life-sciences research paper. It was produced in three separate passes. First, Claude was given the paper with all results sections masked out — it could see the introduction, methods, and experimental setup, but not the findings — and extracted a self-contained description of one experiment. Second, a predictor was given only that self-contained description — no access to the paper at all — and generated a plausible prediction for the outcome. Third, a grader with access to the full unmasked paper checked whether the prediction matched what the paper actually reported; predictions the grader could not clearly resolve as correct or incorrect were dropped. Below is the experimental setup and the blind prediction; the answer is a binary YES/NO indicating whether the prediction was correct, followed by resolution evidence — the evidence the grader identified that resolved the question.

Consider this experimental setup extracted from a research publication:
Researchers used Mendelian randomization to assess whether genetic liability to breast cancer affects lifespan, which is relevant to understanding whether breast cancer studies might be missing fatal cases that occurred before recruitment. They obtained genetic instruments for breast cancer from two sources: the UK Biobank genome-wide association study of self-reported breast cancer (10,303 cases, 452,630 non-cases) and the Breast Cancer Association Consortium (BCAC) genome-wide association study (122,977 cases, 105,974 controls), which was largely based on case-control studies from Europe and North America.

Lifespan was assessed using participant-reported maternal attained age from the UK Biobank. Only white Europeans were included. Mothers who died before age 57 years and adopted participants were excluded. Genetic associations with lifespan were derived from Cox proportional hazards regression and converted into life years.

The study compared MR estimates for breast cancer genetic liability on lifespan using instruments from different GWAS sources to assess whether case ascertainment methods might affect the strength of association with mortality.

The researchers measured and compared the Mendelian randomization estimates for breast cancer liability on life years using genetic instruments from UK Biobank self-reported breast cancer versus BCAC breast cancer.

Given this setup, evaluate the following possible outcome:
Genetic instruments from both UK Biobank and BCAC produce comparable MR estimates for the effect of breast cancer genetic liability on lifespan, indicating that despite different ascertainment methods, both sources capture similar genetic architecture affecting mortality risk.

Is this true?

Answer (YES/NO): NO